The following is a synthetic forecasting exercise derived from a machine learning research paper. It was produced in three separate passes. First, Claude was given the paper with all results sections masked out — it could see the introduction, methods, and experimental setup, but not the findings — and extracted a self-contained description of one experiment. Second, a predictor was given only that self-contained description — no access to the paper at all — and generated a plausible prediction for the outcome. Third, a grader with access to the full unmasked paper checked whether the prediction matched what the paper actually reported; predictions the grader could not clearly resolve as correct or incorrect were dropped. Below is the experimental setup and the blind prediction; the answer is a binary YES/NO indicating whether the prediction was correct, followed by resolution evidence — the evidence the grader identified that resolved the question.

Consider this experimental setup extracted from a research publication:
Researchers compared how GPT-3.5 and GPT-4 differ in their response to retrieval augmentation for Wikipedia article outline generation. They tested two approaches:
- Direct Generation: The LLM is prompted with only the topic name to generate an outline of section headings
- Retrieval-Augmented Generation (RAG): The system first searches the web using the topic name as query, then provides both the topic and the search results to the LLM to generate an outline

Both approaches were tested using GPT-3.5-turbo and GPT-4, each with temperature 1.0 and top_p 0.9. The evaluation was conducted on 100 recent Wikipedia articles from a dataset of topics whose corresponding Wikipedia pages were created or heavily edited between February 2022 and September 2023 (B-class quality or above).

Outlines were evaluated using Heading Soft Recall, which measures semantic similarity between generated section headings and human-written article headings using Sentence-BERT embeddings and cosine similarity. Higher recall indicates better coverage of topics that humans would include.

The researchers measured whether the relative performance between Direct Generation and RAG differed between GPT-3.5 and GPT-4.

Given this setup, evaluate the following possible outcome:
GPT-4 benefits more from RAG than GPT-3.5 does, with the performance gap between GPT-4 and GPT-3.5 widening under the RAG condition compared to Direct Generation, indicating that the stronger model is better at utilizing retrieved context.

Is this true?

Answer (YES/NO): YES